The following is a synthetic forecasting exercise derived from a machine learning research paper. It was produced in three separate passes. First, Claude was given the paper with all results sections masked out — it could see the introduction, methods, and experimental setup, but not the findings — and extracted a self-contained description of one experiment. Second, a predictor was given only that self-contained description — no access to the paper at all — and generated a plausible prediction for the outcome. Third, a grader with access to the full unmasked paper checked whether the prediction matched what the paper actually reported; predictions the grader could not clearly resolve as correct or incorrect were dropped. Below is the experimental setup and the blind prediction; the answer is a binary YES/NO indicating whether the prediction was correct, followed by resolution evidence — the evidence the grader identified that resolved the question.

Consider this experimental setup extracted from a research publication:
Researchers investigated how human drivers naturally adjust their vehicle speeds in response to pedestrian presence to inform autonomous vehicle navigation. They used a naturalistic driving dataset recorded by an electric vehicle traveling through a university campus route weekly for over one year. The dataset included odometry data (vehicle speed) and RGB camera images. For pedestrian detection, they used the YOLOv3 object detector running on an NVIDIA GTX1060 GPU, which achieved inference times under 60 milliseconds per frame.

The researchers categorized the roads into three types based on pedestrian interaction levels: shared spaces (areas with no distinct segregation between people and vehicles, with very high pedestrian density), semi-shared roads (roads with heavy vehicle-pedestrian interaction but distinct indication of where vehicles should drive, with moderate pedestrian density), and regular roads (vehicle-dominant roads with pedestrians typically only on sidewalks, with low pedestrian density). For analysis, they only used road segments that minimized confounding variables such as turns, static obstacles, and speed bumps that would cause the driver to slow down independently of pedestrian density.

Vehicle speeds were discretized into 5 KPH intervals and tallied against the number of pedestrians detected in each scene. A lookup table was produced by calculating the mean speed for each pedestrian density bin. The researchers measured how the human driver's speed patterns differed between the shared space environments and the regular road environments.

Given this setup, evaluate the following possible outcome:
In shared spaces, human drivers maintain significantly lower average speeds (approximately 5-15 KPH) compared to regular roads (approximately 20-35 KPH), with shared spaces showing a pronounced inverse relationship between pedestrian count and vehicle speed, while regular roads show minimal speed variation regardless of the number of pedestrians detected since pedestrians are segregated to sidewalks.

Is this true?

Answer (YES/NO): NO